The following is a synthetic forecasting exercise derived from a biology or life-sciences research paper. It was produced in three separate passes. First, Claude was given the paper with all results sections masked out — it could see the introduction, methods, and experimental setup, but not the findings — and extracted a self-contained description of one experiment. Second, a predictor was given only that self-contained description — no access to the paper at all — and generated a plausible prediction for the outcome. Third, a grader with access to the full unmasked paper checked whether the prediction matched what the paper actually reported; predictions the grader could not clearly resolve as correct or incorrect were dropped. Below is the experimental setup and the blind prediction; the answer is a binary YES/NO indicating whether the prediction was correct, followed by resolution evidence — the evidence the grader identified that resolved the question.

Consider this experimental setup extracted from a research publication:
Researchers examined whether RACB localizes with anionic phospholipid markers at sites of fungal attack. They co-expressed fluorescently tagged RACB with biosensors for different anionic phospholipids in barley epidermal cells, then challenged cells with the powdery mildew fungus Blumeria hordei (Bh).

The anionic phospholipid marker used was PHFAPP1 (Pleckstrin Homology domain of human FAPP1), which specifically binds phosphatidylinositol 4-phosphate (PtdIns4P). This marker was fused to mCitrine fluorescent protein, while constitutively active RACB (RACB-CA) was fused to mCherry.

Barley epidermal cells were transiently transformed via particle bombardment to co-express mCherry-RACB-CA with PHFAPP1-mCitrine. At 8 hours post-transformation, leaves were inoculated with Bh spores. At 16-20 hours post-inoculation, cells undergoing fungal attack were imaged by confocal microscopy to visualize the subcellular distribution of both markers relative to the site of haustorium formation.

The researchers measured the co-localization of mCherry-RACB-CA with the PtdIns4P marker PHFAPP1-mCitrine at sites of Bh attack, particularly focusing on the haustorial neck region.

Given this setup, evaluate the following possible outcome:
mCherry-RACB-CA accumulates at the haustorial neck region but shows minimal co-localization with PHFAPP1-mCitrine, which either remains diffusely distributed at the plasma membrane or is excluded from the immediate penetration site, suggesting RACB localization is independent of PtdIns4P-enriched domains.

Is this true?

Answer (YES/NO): NO